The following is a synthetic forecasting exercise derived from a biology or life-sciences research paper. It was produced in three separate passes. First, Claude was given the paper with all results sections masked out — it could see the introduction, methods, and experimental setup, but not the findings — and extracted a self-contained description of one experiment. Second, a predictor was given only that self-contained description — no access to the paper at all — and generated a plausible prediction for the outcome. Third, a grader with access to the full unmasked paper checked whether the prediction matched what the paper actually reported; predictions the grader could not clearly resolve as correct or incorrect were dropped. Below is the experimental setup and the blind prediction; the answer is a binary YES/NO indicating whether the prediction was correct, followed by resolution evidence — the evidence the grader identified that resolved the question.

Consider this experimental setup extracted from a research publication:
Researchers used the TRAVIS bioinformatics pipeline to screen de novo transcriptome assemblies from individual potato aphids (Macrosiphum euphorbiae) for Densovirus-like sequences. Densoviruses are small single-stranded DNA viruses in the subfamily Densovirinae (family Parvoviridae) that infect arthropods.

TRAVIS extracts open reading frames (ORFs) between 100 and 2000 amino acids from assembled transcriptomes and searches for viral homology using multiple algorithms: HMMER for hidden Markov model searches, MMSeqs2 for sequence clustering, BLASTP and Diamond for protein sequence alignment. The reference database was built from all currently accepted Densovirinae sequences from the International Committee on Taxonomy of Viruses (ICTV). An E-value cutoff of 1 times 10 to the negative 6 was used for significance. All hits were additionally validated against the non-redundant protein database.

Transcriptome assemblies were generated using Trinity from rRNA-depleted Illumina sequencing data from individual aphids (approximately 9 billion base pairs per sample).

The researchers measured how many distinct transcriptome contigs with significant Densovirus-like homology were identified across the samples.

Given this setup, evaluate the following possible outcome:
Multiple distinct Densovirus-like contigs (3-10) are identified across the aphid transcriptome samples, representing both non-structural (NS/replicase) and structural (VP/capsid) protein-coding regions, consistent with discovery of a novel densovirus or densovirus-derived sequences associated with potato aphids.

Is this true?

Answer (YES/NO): YES